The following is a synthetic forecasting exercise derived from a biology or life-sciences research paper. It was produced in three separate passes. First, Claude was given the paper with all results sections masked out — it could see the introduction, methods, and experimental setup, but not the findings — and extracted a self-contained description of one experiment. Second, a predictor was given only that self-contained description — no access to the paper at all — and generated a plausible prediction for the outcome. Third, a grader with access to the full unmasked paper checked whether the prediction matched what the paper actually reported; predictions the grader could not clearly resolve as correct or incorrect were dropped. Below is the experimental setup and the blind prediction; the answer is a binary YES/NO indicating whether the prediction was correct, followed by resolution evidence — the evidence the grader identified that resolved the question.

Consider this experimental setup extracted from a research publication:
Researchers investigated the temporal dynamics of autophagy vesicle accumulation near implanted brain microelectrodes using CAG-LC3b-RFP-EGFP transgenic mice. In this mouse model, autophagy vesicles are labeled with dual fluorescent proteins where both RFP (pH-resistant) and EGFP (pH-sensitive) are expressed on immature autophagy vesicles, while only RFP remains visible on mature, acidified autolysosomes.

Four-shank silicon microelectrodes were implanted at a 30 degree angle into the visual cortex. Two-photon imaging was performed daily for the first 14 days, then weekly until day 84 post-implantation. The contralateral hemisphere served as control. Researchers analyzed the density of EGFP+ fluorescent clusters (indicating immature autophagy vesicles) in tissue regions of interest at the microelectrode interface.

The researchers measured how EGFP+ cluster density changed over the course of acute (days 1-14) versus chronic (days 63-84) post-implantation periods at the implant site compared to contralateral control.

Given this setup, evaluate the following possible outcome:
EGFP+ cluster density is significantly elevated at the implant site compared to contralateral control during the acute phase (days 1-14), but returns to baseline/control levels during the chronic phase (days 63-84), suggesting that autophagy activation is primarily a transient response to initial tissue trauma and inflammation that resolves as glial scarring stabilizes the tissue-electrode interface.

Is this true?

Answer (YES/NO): NO